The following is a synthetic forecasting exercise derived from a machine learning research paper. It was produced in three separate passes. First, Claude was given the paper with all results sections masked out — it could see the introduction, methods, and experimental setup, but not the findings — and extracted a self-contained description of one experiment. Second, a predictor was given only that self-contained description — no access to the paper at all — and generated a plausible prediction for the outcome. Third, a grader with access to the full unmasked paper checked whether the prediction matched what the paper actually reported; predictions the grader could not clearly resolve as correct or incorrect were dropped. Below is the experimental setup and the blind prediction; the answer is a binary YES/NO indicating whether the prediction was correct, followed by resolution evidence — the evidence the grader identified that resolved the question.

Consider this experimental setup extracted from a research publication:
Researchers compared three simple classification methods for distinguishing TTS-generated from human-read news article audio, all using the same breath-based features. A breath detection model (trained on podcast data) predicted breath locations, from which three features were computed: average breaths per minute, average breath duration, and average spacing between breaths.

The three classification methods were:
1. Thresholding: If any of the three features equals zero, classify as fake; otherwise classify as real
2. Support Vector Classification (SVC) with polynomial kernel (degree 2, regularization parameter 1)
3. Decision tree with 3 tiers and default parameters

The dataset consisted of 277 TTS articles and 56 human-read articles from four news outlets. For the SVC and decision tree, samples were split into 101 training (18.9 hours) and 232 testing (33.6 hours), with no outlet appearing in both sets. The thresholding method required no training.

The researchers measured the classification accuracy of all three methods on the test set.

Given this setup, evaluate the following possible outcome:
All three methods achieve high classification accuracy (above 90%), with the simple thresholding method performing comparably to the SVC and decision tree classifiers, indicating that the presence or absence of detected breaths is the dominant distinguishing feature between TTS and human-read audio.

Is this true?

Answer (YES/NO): YES